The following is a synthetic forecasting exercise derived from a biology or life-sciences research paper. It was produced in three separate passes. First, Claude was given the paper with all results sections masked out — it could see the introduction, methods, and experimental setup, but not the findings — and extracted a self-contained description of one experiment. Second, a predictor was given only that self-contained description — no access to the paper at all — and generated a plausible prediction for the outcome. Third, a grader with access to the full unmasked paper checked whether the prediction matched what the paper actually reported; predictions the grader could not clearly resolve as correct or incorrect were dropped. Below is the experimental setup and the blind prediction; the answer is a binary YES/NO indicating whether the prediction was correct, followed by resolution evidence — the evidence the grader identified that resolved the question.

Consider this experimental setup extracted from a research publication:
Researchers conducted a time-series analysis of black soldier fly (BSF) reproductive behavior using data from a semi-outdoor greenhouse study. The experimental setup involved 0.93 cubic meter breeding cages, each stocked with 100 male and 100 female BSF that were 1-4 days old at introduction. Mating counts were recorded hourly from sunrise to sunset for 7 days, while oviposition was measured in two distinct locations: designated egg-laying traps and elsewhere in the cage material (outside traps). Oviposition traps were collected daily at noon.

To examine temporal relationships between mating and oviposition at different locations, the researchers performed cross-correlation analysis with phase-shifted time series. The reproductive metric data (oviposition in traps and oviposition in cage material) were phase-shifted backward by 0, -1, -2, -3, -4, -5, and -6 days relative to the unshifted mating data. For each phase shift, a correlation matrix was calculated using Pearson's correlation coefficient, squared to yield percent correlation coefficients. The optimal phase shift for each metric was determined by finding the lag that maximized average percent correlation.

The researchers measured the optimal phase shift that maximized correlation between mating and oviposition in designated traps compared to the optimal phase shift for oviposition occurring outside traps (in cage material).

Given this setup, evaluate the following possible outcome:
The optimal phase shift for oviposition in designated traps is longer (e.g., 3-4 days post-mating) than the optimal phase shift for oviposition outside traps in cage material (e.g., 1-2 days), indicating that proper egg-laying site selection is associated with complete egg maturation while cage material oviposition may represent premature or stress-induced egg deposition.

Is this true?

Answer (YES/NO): NO